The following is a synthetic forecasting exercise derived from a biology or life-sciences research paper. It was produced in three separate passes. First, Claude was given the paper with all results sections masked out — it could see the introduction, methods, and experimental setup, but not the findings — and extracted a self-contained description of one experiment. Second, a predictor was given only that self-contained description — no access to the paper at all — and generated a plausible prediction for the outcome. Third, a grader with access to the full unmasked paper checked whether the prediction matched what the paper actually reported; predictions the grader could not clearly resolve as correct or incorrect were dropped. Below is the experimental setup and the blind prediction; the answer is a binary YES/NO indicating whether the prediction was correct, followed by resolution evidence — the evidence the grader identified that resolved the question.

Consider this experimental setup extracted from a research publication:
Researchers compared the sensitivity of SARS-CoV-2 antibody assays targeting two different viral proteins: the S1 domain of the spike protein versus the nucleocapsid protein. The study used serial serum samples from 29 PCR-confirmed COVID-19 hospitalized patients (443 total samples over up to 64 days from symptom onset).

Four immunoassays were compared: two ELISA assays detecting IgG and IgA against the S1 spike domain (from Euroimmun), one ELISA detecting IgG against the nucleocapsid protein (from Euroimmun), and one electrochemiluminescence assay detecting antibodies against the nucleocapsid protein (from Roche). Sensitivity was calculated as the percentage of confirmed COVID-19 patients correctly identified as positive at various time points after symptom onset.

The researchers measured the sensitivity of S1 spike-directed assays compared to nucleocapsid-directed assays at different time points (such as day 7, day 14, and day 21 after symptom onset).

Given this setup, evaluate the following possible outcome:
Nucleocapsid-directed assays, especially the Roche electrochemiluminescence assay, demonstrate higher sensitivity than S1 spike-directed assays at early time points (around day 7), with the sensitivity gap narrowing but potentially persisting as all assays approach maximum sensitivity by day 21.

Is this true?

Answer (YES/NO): NO